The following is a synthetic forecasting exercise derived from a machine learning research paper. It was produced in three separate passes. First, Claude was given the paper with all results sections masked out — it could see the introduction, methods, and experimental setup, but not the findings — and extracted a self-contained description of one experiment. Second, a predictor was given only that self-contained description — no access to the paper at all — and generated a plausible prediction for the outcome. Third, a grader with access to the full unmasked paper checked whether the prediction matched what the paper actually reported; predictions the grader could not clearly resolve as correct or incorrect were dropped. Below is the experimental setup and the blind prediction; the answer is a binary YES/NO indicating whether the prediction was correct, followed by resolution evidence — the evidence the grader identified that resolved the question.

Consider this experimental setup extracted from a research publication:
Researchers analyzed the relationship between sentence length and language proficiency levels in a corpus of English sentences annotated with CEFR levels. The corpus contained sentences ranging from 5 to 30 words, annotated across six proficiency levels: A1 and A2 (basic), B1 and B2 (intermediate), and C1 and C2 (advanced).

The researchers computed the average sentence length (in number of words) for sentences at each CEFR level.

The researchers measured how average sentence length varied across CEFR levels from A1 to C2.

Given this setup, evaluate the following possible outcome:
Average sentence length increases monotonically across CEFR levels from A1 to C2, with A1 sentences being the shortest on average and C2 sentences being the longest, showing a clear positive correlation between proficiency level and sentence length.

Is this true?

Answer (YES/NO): NO